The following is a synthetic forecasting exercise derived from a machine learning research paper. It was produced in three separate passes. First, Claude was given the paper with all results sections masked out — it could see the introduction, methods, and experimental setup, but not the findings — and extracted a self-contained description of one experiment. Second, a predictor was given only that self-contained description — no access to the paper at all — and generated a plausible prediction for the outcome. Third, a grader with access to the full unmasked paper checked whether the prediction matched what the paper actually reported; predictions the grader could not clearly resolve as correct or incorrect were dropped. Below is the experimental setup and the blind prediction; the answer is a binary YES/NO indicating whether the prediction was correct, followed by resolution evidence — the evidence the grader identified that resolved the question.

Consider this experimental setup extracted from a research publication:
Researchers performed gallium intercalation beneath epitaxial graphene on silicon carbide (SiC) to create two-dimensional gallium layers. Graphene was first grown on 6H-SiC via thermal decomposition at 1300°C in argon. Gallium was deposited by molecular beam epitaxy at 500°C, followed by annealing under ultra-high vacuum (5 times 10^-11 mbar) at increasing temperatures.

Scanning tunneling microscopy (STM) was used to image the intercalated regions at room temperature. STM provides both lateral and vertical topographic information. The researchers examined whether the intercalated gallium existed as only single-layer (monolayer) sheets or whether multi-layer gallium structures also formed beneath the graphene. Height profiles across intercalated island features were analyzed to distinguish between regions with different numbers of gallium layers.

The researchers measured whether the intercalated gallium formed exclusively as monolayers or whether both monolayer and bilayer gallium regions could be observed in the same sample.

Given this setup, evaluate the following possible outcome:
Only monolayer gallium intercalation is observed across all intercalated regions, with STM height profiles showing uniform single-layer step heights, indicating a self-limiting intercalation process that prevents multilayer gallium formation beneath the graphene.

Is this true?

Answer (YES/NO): NO